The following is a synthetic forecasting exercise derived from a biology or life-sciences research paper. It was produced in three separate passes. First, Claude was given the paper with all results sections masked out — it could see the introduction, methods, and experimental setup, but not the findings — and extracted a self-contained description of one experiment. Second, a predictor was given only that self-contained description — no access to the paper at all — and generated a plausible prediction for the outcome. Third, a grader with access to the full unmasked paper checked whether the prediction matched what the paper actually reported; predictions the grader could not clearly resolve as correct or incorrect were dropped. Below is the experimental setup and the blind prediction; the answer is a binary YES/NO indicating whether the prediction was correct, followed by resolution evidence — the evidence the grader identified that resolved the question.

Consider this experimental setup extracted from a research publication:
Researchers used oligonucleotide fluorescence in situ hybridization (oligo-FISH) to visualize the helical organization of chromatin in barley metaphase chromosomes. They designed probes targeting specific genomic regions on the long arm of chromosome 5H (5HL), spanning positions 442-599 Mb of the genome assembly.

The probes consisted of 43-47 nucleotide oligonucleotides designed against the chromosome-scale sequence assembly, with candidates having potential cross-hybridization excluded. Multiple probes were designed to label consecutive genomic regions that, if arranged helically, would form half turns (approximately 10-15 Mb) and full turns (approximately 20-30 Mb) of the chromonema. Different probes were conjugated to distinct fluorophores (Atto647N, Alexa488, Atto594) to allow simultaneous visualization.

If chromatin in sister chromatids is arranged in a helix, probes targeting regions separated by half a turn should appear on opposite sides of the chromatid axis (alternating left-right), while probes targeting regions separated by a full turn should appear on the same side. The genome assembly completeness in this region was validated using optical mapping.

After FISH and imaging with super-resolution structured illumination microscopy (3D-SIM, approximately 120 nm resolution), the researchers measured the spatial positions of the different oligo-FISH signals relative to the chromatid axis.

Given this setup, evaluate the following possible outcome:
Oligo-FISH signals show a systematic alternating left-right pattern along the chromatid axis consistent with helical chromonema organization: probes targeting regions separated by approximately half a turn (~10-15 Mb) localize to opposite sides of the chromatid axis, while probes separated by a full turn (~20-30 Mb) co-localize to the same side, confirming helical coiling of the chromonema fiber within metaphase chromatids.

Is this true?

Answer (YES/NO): YES